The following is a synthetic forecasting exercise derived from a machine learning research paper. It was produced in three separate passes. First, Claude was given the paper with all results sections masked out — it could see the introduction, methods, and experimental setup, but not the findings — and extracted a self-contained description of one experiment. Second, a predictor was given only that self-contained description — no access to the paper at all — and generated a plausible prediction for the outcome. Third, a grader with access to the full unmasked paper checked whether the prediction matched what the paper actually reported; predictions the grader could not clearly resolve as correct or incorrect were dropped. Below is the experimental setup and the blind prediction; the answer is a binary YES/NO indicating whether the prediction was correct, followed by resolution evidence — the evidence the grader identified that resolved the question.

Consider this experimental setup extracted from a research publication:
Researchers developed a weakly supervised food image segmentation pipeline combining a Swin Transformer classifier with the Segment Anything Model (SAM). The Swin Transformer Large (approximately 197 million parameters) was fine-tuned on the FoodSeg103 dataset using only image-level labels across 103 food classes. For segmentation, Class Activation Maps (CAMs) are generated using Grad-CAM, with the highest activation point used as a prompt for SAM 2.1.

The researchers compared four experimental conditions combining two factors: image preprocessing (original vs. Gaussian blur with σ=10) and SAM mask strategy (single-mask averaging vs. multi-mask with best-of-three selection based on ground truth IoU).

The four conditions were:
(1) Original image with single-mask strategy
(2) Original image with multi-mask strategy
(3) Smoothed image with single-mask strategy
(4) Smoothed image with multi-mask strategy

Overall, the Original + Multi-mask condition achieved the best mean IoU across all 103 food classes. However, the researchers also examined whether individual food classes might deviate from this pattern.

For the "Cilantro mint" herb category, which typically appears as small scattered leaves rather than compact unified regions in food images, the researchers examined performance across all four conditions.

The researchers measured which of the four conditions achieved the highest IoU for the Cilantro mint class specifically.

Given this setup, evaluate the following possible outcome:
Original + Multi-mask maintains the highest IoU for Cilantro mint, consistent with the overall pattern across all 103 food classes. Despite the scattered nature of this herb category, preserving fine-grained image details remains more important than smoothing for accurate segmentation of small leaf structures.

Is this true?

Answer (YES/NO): NO